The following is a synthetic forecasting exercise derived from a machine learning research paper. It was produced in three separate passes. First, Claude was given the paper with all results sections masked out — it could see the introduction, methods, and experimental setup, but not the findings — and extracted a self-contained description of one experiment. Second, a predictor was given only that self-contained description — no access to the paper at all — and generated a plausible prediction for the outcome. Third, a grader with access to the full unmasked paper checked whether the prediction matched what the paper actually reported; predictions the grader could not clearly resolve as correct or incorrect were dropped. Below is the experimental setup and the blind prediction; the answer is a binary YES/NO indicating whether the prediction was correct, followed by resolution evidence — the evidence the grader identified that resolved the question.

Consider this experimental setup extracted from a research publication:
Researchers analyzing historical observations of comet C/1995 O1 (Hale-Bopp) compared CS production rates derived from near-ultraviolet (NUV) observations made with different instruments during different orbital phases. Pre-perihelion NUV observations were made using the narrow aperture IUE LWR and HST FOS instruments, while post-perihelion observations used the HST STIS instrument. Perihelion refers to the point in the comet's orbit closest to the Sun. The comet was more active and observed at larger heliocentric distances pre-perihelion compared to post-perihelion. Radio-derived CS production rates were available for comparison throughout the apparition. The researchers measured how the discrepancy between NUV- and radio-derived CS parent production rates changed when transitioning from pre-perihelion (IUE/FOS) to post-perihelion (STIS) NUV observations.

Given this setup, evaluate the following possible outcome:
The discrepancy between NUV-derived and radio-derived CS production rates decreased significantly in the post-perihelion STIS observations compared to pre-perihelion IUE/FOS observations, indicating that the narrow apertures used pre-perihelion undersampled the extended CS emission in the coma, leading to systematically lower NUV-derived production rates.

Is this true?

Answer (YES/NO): NO